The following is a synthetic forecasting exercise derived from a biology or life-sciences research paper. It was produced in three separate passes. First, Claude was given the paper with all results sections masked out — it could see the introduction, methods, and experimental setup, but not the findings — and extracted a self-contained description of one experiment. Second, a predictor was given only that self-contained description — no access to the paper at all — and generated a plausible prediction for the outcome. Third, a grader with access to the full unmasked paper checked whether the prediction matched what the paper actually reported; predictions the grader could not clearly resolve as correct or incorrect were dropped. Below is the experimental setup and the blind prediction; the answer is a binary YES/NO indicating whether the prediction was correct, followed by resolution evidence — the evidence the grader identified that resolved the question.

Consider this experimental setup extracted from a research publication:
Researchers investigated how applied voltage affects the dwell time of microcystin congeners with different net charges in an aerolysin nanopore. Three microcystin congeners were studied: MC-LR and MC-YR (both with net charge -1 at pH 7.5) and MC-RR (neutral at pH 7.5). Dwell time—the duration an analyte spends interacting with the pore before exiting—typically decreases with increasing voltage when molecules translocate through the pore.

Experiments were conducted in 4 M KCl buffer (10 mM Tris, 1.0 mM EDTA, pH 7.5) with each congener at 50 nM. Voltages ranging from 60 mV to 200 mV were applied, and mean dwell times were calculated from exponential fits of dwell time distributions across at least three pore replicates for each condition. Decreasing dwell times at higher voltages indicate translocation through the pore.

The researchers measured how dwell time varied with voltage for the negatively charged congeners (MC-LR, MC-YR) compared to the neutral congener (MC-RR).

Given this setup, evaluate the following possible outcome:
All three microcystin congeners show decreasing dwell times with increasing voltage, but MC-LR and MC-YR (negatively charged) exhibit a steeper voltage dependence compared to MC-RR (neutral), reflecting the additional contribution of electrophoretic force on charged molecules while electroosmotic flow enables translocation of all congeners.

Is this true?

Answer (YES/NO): NO